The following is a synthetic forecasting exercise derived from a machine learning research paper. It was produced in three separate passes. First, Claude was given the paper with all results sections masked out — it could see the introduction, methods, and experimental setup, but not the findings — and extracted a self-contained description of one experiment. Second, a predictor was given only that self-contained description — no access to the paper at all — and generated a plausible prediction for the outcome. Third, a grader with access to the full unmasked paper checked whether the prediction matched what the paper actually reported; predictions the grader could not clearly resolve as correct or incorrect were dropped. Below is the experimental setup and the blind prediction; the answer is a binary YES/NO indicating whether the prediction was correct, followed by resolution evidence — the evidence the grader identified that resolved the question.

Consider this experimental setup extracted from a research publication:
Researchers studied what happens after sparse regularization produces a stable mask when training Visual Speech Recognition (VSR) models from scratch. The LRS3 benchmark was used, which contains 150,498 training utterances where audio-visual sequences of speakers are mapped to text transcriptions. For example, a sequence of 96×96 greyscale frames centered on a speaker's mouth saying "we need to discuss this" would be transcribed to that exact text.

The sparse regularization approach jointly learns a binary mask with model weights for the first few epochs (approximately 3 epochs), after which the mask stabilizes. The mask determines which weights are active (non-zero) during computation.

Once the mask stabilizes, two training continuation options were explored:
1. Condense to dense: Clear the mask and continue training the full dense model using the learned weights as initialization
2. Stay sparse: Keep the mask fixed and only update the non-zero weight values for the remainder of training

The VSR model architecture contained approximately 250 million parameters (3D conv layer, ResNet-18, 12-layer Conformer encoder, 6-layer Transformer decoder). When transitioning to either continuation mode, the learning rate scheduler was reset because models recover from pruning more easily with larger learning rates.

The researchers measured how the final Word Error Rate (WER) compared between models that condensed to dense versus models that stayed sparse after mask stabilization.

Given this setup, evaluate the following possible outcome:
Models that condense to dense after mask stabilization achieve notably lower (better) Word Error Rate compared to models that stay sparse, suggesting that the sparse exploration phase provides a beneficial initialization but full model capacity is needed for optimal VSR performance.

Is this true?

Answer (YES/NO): YES